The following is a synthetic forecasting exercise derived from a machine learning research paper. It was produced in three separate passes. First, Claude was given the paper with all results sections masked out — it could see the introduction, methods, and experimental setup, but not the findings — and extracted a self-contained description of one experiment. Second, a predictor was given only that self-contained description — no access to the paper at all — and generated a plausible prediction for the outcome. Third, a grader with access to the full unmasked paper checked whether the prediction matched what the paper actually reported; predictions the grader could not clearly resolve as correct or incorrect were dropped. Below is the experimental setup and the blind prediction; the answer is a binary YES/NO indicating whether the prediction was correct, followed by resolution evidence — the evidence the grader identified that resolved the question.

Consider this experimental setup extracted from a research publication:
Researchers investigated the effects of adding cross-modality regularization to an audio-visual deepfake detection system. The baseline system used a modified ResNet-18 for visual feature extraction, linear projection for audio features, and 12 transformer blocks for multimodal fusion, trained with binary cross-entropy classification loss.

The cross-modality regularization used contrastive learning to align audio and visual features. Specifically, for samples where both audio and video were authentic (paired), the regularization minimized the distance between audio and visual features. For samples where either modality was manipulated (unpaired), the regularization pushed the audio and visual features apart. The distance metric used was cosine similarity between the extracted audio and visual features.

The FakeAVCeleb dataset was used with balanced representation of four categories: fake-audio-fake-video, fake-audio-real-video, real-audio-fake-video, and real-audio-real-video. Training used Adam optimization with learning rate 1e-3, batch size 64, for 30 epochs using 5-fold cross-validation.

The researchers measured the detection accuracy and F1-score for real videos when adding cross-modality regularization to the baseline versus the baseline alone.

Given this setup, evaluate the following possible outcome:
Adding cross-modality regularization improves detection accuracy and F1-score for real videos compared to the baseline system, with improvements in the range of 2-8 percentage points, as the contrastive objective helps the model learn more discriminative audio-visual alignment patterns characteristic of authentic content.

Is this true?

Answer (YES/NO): YES